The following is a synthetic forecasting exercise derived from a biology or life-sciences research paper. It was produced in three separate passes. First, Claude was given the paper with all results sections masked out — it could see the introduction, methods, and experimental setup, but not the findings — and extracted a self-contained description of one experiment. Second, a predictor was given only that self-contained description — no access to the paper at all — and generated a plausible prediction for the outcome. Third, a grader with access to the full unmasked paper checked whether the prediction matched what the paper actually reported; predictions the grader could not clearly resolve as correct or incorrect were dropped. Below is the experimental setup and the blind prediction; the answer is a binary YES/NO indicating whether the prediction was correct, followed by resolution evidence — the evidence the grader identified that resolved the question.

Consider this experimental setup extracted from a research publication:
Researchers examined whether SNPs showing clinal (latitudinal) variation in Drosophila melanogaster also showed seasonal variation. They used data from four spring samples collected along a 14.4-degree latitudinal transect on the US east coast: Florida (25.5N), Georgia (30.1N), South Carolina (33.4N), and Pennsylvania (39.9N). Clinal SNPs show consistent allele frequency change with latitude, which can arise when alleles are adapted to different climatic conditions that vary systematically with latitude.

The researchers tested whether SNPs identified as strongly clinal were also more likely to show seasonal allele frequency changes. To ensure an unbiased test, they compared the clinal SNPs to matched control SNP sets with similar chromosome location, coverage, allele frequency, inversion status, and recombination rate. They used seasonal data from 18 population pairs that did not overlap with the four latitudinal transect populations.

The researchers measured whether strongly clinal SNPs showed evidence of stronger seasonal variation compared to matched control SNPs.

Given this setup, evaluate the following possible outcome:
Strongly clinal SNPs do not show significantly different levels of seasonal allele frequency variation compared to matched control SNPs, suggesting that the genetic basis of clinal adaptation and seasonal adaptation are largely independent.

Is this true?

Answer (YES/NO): NO